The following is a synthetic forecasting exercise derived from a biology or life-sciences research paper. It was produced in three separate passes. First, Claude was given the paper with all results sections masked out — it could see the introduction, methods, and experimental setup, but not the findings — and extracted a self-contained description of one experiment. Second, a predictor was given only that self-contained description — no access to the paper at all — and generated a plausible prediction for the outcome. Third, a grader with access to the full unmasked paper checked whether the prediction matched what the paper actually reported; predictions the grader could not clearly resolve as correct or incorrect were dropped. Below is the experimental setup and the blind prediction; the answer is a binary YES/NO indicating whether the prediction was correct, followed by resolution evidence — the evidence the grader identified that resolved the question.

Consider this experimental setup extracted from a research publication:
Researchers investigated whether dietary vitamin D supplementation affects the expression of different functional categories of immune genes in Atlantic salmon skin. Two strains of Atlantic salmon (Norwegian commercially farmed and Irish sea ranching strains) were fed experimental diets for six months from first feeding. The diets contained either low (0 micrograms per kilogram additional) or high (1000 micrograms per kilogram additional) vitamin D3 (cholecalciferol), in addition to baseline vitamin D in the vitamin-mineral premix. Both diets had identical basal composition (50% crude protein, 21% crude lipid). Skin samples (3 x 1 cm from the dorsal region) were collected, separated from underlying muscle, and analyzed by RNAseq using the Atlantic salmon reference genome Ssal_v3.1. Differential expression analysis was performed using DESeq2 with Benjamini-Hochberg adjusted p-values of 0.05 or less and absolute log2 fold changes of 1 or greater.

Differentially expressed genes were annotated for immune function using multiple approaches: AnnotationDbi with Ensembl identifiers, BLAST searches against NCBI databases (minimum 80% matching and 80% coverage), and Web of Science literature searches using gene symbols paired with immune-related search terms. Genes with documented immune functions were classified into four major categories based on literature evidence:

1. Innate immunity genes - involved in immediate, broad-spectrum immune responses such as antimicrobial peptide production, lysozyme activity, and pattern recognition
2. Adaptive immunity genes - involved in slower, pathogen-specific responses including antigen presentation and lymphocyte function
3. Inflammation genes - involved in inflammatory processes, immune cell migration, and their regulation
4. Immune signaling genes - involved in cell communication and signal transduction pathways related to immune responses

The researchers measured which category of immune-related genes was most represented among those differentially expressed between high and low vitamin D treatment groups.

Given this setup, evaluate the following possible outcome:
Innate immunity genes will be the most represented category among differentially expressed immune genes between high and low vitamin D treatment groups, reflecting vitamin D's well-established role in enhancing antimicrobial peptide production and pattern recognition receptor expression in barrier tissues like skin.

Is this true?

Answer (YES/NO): YES